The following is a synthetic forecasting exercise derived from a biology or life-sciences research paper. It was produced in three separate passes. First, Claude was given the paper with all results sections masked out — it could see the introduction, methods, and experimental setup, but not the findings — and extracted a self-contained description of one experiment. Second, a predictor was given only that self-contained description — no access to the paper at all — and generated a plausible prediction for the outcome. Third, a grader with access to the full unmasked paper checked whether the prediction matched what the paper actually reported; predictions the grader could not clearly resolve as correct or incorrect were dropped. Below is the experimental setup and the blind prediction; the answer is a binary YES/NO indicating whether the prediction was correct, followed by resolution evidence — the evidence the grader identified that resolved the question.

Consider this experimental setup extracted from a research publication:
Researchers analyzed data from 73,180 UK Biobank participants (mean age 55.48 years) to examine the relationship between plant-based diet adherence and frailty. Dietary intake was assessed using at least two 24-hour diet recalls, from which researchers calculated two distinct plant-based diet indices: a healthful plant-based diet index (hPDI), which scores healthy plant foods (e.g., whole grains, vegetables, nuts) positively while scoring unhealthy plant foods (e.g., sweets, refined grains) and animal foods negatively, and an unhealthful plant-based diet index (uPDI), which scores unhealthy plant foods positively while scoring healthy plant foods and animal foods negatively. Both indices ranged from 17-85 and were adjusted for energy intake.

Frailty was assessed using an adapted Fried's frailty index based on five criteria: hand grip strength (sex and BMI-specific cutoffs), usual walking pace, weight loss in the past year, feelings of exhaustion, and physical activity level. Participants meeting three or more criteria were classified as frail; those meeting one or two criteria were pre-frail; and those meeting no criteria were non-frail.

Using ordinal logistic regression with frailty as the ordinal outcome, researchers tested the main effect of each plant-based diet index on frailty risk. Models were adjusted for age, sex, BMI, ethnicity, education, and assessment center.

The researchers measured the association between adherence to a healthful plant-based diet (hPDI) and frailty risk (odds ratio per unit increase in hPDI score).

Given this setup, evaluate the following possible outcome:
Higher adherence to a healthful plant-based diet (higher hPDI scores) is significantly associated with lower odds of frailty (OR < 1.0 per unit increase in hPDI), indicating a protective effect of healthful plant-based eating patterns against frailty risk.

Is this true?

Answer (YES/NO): YES